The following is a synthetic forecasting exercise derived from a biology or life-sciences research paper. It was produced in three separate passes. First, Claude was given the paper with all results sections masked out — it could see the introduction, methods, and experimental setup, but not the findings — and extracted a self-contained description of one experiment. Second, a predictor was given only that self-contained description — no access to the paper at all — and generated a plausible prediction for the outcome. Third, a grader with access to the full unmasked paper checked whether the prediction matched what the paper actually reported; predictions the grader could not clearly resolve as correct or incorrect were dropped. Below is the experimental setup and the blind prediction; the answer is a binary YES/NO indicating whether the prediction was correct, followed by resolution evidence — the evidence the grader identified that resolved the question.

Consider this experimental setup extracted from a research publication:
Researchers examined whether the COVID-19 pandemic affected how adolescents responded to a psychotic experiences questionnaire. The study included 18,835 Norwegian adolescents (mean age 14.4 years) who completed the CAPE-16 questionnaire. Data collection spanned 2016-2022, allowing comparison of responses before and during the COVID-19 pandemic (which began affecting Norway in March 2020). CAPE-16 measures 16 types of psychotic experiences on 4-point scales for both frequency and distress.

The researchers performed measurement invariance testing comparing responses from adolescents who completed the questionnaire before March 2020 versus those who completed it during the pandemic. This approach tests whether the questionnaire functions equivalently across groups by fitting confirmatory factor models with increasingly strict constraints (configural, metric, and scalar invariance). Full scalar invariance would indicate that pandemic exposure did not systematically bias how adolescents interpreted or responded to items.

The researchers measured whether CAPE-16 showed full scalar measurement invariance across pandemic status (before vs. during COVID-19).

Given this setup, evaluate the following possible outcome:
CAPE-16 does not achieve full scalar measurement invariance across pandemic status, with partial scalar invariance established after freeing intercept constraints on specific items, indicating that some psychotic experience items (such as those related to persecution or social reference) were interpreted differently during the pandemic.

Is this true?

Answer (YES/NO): NO